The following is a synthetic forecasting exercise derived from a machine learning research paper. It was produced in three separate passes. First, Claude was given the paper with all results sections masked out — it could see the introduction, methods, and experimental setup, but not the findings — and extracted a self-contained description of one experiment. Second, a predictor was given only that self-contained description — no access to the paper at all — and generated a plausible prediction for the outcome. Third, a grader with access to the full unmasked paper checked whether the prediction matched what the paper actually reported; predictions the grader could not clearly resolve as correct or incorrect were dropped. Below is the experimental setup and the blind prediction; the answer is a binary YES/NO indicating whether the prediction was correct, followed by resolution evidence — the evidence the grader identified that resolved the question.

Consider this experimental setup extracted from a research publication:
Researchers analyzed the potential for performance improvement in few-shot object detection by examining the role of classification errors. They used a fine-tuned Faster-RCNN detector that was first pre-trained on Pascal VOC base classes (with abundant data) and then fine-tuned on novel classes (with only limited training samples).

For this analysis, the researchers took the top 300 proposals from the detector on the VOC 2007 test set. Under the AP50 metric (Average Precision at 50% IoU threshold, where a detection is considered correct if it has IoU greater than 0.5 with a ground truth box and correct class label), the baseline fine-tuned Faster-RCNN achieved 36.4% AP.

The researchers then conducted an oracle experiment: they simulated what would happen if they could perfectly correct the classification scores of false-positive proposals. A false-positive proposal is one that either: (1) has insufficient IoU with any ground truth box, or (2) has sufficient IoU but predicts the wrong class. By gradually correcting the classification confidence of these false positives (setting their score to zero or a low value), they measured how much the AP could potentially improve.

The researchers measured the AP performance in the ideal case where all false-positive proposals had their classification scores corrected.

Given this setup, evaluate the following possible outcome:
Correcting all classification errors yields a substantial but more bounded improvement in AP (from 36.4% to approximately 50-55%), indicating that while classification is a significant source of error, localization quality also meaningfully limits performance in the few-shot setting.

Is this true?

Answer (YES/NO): NO